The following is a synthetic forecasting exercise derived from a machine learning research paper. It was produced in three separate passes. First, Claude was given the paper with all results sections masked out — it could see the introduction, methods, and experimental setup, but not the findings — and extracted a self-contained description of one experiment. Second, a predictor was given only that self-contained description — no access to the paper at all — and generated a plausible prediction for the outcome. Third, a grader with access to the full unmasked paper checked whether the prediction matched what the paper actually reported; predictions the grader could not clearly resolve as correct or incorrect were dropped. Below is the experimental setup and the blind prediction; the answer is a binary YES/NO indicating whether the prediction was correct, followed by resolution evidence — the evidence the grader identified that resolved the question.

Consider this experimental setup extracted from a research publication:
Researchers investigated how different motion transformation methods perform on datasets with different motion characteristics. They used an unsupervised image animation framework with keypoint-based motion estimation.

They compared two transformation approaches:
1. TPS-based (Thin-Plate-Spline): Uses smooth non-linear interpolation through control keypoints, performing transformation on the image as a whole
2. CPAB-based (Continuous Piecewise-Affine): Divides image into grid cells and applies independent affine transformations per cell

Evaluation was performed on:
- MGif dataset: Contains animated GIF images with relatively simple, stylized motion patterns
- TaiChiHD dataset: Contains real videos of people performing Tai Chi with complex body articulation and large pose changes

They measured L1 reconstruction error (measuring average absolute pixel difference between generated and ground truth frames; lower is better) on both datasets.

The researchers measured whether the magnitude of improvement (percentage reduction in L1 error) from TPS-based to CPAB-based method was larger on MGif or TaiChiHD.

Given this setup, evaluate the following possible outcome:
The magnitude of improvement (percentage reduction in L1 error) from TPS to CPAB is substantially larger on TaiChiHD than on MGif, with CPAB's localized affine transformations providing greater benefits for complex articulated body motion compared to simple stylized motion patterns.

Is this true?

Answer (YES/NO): NO